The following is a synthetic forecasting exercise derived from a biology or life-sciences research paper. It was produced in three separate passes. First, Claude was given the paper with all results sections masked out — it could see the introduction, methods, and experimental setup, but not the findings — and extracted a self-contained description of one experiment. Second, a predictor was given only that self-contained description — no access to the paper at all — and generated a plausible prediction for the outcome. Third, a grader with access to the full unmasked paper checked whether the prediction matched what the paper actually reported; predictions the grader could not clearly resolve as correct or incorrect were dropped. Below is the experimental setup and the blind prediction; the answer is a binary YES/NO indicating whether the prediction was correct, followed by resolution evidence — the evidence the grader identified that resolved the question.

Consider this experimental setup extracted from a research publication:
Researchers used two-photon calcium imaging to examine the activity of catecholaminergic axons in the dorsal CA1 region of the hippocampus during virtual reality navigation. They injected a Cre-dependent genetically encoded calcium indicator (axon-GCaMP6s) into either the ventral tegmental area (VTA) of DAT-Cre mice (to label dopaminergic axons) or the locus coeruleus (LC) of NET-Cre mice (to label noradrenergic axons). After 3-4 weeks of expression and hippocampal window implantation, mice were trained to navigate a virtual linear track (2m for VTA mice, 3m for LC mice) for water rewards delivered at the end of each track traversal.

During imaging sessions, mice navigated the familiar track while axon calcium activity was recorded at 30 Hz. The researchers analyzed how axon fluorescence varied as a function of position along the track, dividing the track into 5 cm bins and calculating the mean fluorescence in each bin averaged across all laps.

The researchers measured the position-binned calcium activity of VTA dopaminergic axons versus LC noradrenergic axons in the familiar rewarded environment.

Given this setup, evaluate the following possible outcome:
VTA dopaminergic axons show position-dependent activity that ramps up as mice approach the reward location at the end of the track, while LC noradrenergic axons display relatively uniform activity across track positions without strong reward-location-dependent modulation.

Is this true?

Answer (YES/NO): YES